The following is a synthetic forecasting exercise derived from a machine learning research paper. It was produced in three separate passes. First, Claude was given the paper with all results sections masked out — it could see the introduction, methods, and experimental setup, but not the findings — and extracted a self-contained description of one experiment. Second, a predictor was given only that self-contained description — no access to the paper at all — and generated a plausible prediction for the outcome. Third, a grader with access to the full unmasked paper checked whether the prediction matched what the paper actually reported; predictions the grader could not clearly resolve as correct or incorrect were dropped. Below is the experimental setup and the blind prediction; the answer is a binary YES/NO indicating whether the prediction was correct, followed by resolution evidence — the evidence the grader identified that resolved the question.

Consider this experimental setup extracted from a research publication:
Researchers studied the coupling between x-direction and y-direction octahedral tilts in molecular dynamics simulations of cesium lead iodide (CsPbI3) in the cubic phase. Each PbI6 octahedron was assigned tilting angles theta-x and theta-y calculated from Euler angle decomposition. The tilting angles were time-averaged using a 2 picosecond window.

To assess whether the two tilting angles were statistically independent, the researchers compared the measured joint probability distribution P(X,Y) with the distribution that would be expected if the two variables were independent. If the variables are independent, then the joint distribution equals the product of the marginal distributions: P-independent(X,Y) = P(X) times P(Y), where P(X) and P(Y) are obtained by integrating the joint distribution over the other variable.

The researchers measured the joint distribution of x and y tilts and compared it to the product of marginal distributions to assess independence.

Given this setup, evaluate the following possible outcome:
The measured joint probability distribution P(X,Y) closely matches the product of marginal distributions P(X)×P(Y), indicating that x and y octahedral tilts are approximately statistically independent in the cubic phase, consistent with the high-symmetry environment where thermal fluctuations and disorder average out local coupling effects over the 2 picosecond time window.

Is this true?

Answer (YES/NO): NO